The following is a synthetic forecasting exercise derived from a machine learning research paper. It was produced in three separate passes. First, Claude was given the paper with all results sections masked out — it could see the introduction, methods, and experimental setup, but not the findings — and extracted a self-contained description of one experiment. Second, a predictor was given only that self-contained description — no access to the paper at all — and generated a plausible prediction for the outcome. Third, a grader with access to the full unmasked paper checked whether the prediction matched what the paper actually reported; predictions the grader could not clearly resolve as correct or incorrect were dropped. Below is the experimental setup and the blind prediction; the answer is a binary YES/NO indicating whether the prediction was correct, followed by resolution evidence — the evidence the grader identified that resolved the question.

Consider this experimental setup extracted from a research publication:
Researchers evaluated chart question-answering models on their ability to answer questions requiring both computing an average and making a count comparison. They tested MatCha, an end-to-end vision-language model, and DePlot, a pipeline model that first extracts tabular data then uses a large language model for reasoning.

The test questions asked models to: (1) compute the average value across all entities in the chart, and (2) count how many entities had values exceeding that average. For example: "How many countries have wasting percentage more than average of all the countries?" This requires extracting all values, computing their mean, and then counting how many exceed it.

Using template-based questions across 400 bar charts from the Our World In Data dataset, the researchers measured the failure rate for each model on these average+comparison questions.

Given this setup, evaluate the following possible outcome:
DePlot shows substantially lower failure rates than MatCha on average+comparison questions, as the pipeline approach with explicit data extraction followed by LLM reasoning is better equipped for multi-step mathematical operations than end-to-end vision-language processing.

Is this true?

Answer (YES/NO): YES